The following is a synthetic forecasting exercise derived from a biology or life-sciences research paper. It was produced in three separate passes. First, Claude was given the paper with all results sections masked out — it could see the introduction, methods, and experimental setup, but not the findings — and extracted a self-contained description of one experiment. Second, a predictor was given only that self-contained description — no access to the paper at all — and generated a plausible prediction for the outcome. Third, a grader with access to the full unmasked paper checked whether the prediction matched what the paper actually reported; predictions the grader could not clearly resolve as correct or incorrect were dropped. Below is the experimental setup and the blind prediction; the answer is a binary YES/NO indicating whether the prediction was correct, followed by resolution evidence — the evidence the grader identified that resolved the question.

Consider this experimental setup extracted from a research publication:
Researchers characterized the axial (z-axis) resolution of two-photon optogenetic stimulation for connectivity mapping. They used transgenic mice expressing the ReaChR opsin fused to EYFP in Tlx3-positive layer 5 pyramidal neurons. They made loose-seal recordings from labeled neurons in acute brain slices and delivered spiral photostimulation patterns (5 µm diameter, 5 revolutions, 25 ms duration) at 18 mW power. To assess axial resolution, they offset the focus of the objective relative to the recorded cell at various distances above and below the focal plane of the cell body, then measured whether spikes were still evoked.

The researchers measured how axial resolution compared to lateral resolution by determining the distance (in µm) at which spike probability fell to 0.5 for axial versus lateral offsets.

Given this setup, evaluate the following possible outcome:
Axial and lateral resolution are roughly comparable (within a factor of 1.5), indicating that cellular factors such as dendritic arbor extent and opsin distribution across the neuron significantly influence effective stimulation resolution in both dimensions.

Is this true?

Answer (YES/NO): NO